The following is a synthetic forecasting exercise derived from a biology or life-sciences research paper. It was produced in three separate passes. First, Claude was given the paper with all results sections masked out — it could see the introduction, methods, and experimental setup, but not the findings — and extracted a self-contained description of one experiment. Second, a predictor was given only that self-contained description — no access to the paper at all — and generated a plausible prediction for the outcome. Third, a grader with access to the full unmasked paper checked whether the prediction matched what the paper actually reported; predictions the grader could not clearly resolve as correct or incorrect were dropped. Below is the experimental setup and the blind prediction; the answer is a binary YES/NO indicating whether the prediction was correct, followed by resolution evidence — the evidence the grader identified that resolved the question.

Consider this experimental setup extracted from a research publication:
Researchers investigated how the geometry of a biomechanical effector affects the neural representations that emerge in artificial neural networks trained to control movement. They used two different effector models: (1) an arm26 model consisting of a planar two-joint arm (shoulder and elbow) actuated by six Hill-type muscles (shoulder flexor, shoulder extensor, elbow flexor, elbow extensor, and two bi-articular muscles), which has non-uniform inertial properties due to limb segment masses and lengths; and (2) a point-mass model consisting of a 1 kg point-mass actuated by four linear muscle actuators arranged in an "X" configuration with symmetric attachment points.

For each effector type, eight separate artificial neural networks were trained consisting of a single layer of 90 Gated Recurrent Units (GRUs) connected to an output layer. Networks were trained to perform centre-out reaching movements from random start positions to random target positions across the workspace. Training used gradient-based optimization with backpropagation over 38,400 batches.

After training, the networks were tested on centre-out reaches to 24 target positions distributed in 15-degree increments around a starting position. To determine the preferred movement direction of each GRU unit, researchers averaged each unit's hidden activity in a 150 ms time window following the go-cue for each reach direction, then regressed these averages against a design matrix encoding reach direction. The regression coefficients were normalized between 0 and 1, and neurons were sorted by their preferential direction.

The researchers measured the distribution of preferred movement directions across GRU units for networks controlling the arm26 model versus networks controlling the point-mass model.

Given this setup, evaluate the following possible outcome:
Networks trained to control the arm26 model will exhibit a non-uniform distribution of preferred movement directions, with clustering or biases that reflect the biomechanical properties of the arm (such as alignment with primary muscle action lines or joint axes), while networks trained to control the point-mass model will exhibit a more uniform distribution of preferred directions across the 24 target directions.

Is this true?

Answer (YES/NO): YES